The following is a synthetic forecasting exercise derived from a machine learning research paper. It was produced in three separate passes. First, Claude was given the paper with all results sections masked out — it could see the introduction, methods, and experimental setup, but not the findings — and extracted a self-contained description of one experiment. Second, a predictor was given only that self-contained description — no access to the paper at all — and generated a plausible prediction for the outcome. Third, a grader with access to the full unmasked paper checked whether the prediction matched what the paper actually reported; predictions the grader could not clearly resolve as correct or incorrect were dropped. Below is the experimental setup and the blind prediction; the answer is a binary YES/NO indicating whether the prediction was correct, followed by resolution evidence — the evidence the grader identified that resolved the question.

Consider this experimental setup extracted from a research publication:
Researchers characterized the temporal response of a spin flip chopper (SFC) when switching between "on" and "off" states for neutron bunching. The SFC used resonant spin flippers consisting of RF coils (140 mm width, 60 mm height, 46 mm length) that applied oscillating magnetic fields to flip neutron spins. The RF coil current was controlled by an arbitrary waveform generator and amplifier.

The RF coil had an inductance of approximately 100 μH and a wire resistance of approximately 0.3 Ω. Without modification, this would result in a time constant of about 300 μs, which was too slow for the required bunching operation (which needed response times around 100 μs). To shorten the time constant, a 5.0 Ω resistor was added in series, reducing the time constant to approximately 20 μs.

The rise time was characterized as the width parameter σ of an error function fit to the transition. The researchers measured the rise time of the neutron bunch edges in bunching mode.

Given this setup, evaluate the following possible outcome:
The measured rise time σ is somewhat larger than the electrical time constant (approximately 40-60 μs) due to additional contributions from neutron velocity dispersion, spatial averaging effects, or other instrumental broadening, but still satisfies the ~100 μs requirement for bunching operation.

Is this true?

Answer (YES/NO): NO